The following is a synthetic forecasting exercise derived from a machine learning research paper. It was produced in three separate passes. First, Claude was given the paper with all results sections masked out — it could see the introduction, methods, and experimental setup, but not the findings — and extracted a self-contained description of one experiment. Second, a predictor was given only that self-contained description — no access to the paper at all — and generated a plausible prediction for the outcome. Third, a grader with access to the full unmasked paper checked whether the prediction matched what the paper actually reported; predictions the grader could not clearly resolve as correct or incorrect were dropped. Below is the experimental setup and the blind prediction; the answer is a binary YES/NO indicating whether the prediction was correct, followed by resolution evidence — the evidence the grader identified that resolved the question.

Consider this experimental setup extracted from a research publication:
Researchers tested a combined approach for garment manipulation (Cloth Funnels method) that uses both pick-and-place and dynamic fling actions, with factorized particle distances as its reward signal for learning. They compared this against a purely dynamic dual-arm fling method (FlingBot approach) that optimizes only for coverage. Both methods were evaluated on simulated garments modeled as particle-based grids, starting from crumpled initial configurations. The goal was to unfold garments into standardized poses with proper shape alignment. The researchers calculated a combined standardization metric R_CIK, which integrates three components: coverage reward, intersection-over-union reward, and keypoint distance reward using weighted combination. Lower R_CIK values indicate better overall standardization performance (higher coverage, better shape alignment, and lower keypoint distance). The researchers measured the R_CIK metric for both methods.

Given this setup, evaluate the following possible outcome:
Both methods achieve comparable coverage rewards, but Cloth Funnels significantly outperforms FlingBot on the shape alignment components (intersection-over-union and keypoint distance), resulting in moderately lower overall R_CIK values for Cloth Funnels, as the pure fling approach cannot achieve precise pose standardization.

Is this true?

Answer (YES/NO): NO